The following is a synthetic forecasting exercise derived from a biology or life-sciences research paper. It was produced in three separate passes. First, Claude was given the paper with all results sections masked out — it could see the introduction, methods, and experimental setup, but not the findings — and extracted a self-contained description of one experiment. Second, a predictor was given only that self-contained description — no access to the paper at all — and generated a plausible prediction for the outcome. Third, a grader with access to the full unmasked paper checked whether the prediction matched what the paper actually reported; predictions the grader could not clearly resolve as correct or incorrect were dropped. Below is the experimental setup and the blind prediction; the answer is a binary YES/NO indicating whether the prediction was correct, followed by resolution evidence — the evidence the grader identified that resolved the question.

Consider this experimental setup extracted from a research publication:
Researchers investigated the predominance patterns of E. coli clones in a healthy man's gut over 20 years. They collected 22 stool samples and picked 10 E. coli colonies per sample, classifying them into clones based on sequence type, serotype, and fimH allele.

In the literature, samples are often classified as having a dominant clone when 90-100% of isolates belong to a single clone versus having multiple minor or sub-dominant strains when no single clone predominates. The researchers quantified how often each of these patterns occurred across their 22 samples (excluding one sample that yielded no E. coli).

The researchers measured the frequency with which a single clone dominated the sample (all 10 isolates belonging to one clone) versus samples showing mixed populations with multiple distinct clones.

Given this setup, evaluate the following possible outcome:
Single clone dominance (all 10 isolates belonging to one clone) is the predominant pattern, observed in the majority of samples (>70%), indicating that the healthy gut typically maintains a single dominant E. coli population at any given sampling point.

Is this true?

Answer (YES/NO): NO